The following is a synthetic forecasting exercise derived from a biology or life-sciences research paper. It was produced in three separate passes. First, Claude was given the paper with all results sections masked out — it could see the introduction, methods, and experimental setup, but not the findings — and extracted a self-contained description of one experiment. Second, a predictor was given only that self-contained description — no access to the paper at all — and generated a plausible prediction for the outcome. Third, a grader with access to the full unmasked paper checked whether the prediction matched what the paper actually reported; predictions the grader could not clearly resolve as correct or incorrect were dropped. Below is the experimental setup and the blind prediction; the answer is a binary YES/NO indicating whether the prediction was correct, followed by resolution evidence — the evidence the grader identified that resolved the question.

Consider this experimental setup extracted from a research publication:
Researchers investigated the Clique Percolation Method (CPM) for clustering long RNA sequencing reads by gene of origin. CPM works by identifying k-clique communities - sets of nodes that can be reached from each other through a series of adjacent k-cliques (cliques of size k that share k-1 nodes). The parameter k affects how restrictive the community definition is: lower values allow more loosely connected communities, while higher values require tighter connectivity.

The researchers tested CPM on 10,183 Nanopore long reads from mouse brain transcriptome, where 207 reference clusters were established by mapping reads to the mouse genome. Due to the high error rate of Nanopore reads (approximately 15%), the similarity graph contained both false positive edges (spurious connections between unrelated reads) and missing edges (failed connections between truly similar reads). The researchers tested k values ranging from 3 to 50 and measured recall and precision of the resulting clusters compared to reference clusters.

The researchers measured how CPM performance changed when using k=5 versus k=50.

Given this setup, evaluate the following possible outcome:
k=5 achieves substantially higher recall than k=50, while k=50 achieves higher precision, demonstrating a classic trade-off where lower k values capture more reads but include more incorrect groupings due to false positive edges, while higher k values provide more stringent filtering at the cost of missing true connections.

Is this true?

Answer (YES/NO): YES